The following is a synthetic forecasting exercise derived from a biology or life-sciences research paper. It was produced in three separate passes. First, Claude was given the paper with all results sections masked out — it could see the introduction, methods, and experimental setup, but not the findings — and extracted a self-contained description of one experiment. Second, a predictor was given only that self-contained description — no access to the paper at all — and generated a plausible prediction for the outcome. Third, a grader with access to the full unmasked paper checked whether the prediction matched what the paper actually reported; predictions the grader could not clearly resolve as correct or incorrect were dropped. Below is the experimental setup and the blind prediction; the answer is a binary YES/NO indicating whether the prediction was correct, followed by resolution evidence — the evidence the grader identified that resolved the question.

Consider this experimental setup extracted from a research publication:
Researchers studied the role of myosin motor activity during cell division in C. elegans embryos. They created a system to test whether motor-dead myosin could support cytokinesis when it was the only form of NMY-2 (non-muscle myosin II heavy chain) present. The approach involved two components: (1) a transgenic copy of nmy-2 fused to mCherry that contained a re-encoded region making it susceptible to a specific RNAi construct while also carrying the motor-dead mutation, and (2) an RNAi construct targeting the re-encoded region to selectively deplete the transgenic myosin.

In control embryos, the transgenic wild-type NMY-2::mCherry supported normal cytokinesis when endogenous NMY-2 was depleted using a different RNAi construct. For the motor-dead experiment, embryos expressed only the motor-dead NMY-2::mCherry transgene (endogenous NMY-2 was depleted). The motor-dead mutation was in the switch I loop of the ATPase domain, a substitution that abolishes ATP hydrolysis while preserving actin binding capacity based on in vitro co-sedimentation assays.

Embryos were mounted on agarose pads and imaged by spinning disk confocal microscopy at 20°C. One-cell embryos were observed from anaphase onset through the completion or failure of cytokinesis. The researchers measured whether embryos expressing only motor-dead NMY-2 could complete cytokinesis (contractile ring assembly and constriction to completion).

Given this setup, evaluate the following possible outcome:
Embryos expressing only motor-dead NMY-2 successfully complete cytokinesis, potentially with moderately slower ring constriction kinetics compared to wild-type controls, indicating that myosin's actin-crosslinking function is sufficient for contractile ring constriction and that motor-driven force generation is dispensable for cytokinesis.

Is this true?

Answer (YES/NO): NO